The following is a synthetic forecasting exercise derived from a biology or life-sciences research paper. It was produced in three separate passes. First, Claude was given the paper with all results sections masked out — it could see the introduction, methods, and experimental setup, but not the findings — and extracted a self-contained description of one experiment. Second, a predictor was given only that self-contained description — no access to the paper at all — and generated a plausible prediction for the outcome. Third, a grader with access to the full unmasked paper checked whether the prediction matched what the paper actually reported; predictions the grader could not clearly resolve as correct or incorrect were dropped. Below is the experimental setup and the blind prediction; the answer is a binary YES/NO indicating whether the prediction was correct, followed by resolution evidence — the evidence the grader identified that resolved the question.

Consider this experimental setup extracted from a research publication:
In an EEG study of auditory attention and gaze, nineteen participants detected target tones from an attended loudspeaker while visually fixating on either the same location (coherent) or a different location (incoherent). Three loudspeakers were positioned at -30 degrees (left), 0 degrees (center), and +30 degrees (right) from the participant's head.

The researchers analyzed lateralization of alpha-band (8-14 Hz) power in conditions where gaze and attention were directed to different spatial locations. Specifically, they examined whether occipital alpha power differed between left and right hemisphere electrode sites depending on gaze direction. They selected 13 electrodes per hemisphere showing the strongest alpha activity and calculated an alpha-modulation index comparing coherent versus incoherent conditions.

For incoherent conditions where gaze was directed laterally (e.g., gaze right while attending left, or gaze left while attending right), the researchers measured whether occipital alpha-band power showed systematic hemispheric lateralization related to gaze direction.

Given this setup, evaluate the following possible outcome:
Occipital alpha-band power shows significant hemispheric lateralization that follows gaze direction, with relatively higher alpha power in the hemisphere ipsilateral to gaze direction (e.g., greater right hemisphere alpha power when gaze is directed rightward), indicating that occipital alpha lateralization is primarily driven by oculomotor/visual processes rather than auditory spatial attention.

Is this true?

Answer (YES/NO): NO